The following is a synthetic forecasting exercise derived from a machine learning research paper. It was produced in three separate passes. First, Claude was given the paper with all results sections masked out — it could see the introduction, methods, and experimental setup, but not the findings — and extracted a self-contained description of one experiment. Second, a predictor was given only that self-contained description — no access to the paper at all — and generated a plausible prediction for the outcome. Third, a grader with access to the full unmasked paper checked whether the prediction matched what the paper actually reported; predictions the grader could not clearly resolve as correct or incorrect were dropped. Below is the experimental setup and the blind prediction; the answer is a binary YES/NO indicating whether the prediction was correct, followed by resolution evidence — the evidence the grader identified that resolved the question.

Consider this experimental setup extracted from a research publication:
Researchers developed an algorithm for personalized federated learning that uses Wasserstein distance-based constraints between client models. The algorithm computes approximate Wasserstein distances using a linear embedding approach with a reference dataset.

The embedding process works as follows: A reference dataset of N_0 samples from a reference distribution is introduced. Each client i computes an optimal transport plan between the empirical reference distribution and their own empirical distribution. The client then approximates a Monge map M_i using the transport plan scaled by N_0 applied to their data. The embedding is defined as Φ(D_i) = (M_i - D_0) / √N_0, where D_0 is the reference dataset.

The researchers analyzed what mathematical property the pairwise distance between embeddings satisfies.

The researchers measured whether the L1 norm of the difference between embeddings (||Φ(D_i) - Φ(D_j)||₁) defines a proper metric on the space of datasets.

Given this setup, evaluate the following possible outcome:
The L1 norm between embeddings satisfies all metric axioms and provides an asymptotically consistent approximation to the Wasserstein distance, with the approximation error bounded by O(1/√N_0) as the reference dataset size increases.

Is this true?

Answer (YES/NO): NO